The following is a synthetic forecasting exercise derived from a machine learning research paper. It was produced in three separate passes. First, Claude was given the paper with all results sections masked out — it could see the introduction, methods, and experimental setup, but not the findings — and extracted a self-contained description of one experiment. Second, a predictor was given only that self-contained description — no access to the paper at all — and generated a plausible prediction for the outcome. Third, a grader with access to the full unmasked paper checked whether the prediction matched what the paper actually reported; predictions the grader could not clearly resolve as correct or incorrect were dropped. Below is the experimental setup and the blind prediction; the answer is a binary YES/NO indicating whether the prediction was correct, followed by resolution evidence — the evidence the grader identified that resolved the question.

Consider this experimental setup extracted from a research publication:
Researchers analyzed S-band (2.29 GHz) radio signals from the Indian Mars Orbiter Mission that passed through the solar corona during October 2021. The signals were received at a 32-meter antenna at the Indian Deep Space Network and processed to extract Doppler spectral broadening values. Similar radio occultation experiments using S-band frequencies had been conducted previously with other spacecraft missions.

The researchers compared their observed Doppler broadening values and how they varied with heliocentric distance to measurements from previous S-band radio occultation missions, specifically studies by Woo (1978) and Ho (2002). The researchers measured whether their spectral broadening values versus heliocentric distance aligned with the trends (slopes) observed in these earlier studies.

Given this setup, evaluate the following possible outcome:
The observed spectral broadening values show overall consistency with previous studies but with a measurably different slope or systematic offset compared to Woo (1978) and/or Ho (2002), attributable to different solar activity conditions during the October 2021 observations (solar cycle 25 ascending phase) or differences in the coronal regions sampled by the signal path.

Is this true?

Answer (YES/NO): NO